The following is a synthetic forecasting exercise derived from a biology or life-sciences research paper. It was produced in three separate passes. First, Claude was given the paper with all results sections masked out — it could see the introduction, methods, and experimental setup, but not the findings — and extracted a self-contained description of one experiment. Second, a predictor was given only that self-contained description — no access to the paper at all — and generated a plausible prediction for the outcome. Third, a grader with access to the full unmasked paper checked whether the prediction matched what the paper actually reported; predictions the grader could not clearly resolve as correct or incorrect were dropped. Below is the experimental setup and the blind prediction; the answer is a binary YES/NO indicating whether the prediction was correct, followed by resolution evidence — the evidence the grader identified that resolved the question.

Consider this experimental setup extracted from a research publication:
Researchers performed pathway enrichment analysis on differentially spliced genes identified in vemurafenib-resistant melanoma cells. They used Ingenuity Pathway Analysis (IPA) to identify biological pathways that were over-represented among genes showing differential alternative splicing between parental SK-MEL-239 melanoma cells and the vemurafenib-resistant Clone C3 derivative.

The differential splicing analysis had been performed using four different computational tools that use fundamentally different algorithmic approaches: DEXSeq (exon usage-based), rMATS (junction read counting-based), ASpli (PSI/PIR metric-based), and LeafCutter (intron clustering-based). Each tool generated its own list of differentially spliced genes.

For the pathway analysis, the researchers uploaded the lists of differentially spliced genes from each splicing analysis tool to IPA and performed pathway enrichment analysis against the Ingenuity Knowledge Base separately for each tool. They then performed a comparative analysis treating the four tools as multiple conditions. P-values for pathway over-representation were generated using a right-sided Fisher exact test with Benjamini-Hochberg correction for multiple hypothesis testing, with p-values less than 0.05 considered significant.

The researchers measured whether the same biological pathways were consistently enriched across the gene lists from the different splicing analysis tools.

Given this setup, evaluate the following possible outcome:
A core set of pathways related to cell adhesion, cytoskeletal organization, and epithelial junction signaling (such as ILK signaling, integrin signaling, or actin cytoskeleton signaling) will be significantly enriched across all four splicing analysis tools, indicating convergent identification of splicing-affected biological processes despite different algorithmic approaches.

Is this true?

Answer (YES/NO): NO